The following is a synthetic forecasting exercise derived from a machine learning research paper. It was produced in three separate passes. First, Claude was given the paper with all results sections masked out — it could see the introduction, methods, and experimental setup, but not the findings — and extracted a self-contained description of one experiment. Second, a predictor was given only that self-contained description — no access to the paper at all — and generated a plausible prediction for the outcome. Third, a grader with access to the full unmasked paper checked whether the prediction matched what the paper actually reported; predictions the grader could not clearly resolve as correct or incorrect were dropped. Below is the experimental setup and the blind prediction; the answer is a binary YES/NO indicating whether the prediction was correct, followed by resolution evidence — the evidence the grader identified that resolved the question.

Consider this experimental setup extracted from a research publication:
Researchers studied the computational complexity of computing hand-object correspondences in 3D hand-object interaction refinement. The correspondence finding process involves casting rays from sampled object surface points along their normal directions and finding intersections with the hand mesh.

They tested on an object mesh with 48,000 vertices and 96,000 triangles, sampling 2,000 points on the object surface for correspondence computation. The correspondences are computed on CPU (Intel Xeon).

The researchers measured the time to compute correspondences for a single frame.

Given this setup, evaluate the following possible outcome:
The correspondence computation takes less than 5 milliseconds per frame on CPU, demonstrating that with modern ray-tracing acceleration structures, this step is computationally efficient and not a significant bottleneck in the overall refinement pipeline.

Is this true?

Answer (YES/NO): NO